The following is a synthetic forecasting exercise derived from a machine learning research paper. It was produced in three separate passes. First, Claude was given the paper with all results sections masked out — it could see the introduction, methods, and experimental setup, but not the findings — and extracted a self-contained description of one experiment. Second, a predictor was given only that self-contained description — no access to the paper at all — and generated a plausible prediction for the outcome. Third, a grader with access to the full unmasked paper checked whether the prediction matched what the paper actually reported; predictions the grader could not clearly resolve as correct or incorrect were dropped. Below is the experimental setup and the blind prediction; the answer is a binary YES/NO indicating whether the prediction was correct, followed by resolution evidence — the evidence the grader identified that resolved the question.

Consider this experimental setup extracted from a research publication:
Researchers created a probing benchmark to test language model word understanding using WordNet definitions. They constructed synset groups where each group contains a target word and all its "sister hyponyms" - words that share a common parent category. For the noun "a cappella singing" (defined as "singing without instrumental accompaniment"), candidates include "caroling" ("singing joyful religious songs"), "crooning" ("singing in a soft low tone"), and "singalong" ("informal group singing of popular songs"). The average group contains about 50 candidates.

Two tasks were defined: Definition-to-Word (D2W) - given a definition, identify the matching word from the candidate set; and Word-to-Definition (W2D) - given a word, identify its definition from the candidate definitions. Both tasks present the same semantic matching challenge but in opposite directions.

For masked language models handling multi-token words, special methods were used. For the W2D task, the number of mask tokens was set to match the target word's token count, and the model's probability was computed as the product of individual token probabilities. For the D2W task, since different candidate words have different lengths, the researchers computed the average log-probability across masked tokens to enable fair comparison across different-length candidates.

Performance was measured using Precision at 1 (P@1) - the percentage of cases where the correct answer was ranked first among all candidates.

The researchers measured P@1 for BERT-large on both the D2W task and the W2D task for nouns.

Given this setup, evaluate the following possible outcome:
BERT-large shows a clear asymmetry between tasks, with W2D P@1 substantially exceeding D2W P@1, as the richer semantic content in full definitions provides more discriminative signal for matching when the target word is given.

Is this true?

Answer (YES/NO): YES